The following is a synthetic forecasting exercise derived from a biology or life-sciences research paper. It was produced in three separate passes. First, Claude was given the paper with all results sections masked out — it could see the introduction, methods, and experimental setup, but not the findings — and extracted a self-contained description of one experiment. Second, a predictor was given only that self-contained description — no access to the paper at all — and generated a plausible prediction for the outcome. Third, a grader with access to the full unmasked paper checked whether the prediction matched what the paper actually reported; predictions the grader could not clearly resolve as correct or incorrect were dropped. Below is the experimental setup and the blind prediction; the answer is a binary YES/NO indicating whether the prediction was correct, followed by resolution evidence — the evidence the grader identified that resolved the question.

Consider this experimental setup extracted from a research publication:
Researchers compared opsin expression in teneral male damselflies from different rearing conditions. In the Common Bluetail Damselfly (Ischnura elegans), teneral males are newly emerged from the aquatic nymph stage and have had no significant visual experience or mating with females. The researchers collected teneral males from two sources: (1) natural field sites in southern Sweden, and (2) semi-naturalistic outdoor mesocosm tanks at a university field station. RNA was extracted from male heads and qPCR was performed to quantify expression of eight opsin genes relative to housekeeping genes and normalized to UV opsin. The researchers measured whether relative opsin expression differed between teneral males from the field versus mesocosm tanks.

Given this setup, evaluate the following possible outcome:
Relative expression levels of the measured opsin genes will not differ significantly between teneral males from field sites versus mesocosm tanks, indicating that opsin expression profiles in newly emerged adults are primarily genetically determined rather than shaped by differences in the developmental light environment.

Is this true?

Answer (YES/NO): NO